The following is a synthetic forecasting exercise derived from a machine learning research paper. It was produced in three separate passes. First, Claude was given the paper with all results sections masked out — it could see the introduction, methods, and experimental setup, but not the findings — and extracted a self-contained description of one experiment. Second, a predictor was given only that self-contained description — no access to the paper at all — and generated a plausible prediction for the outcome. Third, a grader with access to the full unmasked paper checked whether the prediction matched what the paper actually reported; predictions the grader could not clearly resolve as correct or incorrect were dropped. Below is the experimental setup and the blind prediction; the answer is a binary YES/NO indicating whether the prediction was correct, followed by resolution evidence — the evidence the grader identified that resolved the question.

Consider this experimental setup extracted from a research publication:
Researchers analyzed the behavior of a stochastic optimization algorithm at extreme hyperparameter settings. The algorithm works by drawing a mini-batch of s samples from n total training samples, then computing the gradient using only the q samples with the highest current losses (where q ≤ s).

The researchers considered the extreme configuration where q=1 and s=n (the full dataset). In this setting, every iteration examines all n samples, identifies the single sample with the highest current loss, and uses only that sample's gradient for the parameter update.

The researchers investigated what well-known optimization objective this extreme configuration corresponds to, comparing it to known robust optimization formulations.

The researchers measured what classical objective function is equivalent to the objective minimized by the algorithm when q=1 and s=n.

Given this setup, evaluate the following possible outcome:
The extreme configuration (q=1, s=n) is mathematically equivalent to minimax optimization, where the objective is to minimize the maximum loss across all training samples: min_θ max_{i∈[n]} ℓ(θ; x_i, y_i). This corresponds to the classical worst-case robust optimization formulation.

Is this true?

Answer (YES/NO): YES